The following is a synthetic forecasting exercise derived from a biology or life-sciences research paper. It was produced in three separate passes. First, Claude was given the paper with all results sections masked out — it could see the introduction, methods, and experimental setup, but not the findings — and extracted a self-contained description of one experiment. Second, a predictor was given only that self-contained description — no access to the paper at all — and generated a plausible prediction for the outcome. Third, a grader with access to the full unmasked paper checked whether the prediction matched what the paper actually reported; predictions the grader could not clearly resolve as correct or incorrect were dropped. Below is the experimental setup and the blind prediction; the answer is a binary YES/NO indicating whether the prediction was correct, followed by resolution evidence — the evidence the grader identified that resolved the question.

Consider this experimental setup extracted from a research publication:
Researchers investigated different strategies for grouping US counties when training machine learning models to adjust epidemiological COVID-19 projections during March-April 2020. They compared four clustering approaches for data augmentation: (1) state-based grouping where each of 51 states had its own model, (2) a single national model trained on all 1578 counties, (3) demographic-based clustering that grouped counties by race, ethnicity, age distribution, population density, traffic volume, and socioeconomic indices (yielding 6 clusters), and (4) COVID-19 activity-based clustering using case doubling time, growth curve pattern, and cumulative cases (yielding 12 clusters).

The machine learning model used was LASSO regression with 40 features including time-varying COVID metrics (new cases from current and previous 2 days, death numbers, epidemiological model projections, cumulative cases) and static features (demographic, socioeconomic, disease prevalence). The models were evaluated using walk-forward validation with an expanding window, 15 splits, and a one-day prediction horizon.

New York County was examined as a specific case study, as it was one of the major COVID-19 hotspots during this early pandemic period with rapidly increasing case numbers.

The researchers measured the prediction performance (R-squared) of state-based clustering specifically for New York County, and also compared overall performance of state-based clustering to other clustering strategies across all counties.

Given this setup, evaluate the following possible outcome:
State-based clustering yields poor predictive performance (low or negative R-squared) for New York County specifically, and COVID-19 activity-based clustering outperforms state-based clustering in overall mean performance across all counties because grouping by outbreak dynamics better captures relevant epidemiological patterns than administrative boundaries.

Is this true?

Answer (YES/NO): NO